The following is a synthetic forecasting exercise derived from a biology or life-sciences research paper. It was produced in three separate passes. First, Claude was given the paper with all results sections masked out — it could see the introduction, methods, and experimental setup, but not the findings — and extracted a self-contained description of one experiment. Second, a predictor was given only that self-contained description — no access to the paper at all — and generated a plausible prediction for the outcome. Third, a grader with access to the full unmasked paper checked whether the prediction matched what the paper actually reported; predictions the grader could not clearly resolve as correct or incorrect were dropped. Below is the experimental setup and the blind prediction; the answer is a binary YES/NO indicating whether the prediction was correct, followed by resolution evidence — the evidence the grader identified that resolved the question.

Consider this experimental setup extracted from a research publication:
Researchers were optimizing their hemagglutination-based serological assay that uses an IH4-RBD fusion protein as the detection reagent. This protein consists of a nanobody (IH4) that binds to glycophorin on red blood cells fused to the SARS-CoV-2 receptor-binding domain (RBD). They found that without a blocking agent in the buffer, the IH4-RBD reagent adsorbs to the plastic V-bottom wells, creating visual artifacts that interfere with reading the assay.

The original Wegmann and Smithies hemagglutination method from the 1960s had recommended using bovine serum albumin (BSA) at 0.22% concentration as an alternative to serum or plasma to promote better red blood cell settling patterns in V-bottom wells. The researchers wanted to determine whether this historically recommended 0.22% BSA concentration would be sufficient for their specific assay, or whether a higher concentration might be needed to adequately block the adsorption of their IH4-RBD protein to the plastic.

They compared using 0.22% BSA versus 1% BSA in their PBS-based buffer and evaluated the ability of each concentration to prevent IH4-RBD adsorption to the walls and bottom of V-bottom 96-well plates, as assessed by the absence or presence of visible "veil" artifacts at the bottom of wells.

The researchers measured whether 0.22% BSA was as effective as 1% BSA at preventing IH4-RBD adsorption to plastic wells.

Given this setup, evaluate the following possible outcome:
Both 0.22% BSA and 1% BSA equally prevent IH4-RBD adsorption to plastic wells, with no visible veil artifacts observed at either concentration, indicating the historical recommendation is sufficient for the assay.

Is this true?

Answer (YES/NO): NO